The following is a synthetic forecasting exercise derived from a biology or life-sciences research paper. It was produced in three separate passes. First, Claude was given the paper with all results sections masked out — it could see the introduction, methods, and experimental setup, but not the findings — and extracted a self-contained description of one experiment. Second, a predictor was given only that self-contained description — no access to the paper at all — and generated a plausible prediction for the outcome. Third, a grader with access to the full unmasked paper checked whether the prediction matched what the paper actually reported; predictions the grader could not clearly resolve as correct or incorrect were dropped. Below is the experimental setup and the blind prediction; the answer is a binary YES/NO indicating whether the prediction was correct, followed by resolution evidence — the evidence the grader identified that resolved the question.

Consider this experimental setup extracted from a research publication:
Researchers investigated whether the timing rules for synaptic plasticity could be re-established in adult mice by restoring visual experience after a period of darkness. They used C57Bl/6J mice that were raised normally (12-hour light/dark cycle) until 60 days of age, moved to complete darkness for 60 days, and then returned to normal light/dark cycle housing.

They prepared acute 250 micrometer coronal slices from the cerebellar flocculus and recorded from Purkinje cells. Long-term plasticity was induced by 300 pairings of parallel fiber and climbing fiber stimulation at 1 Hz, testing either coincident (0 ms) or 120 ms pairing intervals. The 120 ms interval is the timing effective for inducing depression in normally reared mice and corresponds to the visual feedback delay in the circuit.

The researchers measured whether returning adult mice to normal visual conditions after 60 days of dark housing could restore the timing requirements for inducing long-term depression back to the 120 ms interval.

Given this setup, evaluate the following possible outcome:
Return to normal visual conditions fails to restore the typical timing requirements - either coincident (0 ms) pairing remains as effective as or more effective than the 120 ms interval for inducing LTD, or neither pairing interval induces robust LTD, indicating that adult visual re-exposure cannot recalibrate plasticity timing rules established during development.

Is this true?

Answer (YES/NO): NO